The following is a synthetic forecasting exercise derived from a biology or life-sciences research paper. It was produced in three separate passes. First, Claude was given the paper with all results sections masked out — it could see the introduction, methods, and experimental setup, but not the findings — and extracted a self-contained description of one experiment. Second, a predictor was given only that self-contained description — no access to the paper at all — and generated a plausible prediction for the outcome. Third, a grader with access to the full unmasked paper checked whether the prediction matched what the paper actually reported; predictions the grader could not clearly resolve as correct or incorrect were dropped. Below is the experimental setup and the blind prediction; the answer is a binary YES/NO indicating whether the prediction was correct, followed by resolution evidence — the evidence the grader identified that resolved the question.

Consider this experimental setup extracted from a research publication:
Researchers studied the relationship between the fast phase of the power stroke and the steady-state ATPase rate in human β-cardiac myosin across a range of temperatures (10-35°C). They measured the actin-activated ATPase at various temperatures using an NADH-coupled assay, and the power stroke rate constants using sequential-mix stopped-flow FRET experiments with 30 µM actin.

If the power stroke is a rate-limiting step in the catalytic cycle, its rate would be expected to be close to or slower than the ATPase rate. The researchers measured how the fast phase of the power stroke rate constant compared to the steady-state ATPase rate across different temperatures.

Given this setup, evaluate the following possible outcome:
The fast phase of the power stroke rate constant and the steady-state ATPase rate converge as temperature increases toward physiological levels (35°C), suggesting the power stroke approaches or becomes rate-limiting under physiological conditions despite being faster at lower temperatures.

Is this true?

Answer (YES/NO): NO